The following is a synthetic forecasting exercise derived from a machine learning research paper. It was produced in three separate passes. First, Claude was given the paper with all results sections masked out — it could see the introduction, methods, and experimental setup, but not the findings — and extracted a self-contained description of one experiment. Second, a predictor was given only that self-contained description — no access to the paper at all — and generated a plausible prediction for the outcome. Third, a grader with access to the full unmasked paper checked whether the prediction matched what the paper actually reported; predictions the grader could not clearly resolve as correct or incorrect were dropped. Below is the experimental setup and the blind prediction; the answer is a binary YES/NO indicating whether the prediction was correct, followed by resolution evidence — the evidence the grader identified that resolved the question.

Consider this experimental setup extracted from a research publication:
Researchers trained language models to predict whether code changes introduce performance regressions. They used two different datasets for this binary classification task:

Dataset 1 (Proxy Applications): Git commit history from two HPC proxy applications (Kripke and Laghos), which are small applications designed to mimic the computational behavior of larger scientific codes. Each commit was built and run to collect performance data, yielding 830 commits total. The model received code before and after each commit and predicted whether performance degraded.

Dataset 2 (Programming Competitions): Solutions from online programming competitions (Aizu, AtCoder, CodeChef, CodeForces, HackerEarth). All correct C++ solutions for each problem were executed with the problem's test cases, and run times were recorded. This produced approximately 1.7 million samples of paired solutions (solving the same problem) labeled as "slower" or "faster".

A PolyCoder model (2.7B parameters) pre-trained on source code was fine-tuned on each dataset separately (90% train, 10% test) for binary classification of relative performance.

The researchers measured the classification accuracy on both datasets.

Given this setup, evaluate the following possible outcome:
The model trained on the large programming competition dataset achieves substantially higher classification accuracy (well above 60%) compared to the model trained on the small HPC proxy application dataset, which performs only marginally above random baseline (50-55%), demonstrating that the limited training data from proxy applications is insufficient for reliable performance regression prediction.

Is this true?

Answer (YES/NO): NO